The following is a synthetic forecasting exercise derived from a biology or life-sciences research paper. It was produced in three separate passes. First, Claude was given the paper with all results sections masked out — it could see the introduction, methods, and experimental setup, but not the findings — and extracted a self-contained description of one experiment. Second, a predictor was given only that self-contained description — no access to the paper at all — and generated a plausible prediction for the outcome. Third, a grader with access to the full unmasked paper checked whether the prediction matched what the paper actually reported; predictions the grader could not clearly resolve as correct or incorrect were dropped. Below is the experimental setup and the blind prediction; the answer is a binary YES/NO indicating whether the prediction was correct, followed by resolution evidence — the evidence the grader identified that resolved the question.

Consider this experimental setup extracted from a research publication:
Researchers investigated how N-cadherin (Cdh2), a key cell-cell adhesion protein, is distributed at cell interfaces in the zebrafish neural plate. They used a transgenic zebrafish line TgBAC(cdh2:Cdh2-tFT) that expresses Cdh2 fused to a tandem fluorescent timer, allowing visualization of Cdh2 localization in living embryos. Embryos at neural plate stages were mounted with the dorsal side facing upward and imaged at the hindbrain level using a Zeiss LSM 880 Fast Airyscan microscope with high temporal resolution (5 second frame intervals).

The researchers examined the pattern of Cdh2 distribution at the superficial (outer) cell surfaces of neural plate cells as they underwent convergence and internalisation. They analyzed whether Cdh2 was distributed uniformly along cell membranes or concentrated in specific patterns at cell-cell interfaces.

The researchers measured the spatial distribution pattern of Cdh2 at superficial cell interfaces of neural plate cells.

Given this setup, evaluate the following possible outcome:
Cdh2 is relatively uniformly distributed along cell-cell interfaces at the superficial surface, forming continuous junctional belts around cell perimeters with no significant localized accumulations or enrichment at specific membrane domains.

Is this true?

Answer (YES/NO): NO